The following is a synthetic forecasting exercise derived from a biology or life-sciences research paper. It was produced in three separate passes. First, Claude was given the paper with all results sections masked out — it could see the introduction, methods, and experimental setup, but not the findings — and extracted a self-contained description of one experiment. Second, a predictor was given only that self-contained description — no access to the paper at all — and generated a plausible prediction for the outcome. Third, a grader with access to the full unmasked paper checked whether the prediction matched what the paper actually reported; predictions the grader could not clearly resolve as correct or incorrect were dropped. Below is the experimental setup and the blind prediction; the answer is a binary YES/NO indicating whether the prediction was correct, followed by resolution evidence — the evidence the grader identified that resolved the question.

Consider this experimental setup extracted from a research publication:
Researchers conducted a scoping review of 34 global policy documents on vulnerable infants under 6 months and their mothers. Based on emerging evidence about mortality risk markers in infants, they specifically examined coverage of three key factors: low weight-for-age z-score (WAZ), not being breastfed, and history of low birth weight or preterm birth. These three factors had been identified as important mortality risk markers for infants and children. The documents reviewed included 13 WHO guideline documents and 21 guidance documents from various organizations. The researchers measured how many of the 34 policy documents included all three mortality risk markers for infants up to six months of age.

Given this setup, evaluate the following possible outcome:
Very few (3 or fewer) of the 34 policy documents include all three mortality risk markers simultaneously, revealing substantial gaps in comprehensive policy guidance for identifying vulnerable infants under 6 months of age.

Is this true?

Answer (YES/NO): YES